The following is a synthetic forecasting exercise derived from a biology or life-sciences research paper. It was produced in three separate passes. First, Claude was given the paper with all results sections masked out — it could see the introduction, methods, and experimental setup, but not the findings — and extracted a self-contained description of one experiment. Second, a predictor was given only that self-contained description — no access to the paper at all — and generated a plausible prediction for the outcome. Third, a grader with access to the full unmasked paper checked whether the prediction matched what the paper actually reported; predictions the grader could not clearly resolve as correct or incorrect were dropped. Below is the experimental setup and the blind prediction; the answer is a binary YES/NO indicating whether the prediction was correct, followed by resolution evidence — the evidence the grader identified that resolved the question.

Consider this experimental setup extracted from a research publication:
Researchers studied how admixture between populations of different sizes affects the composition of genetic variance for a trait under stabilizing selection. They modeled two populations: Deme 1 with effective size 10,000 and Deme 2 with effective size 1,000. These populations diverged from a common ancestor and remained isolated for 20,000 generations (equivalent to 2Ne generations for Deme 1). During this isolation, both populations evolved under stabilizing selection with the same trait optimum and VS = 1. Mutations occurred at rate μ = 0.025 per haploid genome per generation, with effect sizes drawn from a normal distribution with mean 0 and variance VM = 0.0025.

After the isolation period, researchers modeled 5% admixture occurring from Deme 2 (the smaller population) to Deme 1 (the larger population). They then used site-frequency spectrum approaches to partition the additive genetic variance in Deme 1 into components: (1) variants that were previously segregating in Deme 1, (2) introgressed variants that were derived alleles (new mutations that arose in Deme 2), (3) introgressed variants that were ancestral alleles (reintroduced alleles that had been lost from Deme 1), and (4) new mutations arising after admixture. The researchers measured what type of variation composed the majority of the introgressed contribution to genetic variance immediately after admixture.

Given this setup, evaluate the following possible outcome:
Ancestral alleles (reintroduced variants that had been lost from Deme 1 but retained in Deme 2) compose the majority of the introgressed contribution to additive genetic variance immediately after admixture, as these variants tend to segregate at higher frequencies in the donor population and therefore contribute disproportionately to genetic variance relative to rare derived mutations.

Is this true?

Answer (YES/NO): NO